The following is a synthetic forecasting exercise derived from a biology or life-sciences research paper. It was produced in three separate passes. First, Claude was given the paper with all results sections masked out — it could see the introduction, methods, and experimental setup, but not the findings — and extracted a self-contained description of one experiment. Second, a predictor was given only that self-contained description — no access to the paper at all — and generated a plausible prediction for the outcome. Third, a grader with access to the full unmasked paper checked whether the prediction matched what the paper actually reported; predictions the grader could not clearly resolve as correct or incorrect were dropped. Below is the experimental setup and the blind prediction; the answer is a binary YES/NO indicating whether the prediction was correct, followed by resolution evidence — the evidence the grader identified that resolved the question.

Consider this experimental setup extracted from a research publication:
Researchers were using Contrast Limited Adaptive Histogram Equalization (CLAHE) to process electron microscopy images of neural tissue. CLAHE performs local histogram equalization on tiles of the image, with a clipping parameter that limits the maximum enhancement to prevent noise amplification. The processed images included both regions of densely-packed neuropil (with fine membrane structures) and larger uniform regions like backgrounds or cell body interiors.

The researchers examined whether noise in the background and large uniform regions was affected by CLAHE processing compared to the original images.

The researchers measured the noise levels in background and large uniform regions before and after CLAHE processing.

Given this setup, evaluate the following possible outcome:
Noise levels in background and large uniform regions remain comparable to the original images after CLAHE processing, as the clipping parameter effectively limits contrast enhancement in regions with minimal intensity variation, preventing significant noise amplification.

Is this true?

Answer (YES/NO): NO